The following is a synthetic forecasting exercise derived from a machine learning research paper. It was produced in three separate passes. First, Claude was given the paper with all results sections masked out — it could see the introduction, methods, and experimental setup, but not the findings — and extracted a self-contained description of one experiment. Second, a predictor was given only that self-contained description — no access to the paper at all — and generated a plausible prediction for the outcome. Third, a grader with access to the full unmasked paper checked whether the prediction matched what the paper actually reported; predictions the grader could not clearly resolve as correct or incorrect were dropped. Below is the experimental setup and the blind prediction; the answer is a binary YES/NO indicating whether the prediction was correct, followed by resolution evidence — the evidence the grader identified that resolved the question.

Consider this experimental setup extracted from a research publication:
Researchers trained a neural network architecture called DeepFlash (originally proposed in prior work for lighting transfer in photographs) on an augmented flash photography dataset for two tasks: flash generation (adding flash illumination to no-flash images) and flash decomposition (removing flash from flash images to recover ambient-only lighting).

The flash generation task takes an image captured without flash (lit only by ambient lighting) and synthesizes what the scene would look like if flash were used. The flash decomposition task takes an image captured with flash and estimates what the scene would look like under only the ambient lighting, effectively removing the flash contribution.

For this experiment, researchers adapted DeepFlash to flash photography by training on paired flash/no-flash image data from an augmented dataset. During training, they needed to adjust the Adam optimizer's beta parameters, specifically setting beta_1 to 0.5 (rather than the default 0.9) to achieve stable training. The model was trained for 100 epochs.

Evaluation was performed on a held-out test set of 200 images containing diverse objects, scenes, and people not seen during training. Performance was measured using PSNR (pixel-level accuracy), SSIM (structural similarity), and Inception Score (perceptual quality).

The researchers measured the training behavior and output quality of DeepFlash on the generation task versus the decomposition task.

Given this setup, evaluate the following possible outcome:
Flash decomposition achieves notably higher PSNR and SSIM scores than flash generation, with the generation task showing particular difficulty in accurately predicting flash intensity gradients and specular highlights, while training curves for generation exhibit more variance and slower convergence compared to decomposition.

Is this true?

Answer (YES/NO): NO